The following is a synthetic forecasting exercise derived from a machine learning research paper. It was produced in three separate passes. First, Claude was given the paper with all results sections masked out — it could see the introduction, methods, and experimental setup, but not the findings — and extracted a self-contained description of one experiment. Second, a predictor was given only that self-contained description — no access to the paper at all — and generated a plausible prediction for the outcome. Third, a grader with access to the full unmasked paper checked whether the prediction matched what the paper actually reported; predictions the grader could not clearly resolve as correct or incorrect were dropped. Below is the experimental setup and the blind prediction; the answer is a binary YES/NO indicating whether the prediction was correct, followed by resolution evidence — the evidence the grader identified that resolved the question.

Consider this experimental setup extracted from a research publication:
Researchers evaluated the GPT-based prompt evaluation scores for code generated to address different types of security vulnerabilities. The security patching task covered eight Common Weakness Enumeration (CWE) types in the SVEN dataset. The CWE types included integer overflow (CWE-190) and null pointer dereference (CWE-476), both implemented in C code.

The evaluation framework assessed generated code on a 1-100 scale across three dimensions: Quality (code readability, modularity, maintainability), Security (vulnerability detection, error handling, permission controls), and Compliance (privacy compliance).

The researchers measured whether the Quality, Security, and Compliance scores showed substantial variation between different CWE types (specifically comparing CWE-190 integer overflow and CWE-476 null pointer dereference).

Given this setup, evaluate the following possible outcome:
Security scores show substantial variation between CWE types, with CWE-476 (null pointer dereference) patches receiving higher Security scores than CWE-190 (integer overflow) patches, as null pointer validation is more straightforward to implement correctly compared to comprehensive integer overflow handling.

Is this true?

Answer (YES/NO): NO